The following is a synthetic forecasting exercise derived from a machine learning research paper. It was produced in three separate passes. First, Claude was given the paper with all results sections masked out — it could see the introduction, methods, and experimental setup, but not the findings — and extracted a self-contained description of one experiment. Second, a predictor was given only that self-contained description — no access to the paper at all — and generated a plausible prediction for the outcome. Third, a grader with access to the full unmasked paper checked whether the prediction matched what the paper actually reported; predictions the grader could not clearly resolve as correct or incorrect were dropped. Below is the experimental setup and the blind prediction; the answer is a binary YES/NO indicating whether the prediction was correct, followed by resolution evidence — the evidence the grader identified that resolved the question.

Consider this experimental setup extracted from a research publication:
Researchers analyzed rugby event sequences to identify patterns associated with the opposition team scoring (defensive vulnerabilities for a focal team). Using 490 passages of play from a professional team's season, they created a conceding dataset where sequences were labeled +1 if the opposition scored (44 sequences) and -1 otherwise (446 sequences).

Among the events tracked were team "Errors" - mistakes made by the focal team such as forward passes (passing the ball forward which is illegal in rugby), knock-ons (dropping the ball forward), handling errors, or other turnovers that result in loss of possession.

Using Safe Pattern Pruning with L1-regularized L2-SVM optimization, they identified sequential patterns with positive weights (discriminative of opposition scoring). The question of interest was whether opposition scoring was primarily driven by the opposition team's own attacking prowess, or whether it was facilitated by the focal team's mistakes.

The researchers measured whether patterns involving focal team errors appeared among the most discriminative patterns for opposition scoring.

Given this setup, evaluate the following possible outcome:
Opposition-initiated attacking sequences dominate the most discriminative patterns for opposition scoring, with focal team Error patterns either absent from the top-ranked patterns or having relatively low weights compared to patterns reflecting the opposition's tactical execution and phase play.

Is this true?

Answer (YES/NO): NO